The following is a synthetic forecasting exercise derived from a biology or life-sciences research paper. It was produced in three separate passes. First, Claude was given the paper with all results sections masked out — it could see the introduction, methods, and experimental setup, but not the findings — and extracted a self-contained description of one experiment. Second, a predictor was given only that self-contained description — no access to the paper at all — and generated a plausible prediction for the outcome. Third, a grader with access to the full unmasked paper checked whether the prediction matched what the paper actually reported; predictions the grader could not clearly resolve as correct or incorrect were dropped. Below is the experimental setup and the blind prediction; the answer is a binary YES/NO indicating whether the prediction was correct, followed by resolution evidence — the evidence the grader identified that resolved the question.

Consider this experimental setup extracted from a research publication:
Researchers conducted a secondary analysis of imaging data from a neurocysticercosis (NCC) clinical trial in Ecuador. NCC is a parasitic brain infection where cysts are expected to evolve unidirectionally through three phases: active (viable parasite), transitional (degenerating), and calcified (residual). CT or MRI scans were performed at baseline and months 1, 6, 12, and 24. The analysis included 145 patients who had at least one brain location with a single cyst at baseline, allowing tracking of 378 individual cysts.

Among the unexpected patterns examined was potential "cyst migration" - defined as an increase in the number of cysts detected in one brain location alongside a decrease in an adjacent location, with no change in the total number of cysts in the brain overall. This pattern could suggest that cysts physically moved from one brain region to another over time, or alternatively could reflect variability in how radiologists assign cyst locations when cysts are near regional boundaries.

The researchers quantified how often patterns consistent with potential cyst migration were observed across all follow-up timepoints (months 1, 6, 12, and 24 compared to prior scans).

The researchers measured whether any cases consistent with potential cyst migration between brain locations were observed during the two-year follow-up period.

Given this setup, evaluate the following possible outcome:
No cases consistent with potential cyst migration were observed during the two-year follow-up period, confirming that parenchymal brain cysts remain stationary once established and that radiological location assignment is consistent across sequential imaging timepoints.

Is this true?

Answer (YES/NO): NO